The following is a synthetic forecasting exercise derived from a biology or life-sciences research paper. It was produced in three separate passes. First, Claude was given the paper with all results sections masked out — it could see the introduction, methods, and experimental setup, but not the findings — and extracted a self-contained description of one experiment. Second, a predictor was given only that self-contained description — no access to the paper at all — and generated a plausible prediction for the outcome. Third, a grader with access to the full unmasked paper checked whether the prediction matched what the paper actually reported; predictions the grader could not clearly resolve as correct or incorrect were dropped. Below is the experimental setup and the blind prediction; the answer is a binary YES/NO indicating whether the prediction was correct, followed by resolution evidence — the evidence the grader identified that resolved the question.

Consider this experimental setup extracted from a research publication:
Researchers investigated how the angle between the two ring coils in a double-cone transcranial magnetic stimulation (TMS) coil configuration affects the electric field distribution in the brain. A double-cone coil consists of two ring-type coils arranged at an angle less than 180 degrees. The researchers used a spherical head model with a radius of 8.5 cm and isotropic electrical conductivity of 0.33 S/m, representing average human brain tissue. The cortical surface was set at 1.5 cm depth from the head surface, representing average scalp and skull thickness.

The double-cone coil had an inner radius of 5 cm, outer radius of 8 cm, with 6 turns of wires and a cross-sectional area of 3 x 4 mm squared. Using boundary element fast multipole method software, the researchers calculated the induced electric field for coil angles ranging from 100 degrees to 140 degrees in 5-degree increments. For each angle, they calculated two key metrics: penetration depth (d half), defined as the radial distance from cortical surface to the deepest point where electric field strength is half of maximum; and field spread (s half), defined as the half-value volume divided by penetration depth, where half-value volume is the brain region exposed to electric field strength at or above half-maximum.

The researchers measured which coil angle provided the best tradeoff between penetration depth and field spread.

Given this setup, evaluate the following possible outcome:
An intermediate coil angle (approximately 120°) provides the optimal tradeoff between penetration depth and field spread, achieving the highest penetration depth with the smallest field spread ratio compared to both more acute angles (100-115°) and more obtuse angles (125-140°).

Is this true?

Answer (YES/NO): NO